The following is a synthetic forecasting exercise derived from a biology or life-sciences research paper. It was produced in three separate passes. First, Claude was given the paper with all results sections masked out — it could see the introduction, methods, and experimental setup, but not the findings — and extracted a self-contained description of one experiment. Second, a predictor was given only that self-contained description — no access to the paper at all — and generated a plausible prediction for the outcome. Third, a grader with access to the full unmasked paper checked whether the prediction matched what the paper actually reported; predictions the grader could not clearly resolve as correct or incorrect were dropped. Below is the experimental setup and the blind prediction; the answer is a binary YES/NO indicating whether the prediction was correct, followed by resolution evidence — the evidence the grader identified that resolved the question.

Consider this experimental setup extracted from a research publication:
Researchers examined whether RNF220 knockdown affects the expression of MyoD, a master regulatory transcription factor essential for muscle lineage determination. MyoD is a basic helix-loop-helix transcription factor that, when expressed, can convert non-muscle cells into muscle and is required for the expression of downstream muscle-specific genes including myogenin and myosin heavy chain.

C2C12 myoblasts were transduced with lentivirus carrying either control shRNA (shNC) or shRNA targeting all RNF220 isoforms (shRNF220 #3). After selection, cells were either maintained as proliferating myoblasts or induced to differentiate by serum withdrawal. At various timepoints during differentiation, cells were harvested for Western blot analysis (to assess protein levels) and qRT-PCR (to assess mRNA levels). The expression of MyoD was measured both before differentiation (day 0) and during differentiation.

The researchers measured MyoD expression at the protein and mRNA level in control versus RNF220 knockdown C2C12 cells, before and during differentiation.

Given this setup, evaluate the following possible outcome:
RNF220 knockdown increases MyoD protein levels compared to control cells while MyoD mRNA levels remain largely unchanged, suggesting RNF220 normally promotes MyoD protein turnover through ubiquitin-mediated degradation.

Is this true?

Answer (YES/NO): NO